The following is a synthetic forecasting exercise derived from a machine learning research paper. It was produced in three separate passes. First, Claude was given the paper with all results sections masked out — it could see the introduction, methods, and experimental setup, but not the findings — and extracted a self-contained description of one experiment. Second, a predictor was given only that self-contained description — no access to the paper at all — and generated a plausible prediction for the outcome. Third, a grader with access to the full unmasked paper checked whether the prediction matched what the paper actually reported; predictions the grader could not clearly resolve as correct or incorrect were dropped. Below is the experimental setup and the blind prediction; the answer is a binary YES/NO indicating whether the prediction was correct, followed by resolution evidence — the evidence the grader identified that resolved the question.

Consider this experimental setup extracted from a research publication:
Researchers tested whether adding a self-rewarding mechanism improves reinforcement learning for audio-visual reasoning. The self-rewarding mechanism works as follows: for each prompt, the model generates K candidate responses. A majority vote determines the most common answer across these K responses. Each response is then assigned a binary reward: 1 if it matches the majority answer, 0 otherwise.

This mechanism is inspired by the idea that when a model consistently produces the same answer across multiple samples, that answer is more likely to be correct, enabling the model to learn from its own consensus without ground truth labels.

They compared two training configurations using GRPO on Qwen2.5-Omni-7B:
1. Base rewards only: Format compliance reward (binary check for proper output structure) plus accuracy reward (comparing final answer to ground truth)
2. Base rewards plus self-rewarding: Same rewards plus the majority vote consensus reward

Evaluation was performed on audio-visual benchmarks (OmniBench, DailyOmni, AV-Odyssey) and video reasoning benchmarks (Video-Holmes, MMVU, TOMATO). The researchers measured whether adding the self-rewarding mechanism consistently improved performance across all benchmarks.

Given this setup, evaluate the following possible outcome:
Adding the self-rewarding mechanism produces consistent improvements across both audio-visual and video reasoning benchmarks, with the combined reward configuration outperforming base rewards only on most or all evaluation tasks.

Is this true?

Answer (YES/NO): YES